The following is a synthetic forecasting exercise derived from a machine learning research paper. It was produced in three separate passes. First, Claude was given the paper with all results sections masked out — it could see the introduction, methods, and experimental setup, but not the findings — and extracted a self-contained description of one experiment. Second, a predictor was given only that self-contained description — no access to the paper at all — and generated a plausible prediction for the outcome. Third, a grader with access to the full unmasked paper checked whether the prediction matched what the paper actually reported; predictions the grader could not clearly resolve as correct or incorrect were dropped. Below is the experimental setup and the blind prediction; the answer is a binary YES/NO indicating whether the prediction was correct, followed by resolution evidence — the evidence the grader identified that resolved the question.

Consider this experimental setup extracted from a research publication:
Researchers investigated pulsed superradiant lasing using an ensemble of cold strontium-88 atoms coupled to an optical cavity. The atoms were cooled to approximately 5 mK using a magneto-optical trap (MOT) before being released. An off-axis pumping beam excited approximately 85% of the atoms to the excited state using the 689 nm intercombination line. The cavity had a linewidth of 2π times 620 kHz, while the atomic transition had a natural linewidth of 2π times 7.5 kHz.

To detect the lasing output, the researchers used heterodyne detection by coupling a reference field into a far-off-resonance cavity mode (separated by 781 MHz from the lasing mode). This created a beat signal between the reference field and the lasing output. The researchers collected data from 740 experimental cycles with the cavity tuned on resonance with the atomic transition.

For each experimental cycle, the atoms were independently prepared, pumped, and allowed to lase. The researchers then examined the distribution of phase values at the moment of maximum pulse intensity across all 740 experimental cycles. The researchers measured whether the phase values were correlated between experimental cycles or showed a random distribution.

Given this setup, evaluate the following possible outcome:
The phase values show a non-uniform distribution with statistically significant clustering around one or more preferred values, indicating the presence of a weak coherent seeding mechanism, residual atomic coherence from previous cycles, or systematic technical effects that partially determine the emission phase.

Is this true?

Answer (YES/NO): NO